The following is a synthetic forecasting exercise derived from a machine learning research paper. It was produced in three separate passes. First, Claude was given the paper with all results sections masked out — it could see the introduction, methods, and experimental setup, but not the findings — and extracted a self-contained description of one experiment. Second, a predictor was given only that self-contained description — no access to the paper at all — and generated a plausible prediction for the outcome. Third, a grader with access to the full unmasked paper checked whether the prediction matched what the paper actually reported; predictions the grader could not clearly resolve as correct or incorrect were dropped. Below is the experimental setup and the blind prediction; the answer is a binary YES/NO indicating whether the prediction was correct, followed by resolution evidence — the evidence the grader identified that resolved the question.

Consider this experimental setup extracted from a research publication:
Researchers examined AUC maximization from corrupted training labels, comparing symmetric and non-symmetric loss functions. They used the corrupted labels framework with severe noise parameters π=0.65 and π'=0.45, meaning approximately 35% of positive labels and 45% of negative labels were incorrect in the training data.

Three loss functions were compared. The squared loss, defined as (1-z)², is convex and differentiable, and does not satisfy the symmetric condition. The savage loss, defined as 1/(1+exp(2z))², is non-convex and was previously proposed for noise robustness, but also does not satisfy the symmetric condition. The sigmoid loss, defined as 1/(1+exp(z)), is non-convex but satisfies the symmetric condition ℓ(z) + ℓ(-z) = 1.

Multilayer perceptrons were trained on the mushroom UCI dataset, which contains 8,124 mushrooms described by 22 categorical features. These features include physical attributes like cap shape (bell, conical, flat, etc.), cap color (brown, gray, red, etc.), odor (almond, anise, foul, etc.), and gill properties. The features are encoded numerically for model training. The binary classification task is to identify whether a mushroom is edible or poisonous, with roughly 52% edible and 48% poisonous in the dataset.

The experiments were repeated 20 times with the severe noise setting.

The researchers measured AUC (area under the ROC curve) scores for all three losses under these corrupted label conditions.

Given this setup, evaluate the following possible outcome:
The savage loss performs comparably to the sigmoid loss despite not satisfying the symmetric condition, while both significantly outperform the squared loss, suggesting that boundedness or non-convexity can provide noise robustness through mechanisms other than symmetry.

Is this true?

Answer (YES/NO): NO